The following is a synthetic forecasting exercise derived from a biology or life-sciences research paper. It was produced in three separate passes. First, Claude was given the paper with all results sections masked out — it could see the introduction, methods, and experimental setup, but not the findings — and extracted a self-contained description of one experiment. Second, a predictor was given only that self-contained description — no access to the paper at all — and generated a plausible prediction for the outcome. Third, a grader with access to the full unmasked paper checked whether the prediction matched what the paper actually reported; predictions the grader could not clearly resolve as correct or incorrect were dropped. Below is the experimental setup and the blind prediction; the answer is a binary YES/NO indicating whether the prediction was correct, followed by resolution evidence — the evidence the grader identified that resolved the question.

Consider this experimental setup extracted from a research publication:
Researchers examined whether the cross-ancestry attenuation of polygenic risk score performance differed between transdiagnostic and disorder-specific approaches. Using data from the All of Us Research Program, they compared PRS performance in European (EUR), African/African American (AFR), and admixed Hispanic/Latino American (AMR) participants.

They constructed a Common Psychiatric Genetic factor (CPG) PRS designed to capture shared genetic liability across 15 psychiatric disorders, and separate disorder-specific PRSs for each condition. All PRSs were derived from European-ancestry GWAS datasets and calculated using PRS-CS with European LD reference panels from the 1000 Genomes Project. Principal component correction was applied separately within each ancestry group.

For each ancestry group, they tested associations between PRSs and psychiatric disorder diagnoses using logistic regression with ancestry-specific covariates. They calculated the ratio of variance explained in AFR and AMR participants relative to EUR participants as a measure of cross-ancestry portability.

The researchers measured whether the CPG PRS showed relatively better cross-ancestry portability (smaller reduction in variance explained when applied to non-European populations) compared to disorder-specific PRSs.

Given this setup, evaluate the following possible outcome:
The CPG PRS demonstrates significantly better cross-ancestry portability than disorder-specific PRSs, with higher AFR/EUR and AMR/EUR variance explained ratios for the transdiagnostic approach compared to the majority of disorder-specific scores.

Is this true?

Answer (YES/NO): YES